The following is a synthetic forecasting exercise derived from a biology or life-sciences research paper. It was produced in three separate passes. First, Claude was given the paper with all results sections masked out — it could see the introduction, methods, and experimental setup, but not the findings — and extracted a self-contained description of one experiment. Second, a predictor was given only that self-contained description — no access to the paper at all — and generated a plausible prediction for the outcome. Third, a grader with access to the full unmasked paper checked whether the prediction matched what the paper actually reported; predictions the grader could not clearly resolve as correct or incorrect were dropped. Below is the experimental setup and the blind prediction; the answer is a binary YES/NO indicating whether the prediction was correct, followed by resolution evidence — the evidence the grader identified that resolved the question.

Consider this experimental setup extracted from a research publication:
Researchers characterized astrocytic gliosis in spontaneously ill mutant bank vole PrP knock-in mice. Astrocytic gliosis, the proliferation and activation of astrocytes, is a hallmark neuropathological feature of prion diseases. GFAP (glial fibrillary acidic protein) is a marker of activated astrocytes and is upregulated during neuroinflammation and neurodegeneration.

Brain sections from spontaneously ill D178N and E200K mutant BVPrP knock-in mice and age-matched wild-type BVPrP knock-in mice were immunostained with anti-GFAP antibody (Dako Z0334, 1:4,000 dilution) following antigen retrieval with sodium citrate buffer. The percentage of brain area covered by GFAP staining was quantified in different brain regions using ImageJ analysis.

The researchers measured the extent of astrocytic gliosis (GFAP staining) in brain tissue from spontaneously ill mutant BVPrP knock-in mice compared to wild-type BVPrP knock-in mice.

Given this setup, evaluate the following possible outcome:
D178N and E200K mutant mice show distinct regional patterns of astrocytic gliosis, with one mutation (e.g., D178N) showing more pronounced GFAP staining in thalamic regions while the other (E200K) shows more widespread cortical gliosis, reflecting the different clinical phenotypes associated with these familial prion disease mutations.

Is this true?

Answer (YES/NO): NO